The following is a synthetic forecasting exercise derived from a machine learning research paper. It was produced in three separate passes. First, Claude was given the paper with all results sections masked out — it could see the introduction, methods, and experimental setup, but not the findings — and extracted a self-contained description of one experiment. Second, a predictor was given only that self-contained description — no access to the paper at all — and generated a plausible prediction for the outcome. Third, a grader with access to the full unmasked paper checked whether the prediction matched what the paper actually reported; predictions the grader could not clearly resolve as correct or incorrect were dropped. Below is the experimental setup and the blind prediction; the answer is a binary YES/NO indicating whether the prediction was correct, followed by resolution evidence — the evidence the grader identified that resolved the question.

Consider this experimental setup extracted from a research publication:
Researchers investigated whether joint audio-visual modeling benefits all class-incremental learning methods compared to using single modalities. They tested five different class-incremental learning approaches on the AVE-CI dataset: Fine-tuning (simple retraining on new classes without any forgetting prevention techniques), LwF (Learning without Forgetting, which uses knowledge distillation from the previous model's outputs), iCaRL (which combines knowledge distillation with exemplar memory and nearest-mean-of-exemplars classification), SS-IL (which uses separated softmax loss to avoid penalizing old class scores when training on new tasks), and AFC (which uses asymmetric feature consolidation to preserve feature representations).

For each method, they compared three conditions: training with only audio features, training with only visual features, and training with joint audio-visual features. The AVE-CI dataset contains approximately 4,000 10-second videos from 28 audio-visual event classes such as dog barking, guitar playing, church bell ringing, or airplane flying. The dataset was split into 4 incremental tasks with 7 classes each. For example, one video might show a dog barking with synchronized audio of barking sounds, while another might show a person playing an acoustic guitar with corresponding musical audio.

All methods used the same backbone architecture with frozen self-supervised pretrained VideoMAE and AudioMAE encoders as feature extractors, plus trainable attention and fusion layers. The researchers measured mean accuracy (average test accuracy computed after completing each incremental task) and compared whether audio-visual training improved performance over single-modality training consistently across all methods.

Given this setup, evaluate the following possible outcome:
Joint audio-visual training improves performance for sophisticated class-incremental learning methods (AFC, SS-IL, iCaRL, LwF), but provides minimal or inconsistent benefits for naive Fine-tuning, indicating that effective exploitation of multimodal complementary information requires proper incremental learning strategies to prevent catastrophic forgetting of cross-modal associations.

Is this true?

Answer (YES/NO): NO